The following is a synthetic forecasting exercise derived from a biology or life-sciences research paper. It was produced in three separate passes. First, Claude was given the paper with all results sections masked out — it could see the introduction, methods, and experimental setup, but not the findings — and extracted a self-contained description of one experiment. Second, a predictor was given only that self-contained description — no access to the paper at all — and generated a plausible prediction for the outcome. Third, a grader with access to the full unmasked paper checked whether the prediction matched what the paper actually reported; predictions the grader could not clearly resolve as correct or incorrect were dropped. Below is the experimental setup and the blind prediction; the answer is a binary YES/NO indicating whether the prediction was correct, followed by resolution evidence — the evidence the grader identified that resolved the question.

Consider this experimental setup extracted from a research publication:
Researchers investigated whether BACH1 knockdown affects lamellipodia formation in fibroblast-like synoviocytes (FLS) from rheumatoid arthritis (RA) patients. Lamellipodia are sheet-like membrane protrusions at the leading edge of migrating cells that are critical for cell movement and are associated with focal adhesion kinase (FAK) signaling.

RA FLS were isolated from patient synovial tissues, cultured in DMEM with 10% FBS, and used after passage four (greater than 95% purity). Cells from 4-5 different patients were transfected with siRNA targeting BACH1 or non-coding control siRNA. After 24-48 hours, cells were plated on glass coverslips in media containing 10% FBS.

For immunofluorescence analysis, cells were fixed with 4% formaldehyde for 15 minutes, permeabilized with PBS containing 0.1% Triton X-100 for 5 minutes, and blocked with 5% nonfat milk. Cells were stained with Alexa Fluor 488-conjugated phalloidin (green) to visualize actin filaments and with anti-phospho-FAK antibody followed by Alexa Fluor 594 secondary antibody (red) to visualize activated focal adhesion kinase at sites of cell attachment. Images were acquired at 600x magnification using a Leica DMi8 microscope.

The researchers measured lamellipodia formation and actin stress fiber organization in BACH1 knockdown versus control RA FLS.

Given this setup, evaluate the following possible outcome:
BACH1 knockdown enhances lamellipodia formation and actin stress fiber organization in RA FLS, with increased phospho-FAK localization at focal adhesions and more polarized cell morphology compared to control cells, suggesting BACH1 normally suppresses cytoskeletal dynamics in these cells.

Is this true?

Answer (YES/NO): NO